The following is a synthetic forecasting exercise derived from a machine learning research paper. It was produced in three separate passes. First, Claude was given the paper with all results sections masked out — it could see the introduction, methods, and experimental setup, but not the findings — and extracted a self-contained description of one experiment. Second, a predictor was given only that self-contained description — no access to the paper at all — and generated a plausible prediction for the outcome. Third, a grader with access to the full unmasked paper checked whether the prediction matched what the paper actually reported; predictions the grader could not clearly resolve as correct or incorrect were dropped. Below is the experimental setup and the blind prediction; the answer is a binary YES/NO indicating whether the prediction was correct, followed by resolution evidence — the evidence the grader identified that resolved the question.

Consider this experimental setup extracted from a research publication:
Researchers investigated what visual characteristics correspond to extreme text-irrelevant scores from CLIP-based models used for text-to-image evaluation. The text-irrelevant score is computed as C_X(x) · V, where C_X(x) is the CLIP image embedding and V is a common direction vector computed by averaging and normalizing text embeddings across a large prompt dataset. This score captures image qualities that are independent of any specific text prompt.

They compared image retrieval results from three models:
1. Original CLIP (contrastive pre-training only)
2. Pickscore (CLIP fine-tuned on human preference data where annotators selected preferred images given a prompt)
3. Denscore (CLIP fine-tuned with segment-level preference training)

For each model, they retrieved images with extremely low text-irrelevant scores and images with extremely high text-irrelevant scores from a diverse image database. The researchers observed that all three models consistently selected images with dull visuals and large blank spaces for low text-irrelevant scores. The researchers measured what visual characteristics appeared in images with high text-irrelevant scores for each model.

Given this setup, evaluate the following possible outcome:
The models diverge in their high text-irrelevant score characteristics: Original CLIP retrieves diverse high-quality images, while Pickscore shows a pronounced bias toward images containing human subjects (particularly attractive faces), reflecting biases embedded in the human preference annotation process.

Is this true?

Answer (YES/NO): NO